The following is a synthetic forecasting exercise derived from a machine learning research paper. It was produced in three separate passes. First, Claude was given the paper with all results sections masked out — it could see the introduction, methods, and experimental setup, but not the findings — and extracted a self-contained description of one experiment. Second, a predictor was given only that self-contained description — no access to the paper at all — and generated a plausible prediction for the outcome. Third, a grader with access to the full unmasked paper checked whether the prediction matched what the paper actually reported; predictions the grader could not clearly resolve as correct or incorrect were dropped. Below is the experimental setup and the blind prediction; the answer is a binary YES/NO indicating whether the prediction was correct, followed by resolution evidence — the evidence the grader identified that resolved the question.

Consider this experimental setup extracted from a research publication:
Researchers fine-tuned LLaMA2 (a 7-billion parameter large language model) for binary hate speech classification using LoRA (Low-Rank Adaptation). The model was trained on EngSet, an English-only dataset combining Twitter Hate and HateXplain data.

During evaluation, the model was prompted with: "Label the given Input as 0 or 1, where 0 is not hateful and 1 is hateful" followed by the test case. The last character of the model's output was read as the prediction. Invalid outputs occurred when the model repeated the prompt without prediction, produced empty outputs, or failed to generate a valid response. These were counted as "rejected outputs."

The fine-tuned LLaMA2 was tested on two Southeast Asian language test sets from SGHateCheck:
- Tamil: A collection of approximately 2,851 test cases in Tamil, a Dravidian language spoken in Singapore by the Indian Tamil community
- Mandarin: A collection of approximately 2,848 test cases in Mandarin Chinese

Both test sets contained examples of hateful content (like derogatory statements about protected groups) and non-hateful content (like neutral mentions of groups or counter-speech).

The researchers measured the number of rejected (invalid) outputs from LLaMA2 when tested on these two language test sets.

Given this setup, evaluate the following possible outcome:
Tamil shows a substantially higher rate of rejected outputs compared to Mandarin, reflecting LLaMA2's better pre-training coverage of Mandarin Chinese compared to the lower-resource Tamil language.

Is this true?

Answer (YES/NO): YES